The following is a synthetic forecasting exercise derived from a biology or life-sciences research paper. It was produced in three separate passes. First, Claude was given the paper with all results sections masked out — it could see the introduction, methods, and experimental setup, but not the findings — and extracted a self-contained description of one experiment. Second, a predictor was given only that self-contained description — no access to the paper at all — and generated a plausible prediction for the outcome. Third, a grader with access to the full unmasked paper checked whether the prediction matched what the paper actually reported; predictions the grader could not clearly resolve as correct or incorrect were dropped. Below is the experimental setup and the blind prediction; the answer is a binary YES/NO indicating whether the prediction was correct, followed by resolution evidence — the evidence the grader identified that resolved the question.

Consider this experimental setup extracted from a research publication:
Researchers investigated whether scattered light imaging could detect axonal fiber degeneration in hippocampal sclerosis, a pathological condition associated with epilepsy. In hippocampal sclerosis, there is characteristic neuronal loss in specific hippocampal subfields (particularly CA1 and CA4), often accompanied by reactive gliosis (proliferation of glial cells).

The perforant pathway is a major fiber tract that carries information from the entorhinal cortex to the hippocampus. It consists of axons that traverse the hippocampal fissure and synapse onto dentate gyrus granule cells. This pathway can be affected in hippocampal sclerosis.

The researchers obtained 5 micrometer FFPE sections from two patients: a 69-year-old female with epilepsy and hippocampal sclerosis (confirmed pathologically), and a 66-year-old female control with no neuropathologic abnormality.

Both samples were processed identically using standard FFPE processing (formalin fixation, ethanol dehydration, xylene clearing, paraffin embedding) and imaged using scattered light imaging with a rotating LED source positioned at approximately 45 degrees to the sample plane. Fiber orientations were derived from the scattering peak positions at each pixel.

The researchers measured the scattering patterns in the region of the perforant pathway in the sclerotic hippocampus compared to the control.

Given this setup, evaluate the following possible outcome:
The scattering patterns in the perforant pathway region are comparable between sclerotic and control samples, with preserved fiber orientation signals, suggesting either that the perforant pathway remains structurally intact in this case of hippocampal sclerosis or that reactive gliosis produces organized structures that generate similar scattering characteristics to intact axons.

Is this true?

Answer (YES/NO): NO